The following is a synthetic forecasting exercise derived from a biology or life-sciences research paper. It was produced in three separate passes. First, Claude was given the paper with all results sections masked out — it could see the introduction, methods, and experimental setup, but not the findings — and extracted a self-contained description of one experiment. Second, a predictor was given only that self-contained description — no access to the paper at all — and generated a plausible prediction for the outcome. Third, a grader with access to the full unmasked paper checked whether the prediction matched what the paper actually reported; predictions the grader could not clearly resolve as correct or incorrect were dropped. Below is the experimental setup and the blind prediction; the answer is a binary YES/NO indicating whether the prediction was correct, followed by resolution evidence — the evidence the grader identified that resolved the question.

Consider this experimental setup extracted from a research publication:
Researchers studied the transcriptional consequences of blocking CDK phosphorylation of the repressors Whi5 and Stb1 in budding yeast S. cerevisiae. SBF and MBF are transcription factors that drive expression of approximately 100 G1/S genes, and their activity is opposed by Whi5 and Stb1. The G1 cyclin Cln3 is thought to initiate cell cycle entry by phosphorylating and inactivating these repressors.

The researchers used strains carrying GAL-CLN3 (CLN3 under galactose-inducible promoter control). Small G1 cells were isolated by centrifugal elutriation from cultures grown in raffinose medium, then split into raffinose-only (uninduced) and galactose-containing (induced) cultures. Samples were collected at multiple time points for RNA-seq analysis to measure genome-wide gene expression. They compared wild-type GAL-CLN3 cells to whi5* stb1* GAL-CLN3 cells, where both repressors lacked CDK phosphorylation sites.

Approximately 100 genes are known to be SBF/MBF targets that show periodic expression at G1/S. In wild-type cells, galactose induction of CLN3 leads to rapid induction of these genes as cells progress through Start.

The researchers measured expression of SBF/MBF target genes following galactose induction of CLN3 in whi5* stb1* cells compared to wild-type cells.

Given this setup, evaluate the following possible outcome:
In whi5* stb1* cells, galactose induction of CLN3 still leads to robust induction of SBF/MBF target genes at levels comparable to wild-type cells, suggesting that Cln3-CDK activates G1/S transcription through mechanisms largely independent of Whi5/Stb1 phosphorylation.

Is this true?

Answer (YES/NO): NO